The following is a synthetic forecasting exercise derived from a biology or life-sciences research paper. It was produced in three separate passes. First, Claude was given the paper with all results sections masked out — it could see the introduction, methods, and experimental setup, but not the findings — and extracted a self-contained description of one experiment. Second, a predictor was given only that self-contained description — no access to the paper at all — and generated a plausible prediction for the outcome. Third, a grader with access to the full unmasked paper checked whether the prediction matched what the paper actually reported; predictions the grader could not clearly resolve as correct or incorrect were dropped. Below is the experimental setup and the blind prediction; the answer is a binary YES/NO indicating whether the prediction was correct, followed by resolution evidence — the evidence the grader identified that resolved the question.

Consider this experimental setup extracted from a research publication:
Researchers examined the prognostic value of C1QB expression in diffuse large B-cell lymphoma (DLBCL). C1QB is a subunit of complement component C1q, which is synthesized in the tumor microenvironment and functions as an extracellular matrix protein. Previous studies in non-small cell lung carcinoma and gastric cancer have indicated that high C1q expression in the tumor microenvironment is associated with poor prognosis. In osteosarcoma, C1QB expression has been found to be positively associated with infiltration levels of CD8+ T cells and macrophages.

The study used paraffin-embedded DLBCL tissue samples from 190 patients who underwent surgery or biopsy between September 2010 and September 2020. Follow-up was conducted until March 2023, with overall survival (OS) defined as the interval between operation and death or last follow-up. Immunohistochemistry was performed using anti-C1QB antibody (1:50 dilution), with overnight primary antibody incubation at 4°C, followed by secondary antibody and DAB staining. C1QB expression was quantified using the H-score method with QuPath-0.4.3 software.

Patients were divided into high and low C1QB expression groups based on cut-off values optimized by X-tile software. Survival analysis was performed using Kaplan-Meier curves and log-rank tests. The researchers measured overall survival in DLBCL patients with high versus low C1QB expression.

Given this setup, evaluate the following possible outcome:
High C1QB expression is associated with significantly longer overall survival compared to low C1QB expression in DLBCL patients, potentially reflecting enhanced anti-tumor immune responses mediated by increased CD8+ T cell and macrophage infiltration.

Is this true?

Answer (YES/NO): NO